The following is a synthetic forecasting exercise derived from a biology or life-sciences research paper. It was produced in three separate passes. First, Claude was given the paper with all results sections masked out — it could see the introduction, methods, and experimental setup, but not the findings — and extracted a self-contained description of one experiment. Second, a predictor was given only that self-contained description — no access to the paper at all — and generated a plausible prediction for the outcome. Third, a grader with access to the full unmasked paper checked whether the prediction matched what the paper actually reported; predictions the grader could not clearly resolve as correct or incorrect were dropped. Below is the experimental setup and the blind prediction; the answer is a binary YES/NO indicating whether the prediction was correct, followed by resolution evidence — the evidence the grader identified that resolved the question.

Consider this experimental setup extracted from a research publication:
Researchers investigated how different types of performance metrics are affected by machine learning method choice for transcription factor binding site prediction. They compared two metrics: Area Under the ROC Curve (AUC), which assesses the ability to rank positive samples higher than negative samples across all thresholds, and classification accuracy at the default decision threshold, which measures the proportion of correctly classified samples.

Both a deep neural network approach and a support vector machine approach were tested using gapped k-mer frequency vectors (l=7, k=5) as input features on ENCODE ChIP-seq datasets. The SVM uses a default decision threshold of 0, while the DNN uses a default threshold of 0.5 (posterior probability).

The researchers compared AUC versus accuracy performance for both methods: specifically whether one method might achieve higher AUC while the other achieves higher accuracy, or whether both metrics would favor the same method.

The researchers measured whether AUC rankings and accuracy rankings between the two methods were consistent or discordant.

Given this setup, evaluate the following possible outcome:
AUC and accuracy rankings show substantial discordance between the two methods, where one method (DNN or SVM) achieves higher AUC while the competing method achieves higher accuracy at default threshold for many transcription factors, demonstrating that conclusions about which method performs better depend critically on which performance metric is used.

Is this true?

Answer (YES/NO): YES